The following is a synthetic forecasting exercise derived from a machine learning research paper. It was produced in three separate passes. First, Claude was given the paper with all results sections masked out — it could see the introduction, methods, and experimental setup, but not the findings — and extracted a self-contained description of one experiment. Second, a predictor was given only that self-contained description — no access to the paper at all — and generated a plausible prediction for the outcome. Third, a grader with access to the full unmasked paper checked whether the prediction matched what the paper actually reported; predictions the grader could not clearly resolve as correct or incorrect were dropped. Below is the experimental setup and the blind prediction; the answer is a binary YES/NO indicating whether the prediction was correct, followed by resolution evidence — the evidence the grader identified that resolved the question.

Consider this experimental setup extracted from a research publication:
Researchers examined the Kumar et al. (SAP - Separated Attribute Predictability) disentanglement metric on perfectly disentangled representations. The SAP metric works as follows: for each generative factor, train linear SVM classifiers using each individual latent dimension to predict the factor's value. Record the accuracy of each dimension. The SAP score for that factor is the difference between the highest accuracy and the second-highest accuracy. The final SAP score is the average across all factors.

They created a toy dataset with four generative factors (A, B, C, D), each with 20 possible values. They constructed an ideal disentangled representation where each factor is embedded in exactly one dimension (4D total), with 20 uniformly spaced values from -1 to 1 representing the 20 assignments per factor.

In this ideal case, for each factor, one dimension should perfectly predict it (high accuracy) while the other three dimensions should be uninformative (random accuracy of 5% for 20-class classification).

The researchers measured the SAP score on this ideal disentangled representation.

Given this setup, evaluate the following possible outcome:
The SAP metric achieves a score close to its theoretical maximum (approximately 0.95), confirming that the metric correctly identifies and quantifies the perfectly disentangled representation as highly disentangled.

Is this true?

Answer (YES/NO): NO